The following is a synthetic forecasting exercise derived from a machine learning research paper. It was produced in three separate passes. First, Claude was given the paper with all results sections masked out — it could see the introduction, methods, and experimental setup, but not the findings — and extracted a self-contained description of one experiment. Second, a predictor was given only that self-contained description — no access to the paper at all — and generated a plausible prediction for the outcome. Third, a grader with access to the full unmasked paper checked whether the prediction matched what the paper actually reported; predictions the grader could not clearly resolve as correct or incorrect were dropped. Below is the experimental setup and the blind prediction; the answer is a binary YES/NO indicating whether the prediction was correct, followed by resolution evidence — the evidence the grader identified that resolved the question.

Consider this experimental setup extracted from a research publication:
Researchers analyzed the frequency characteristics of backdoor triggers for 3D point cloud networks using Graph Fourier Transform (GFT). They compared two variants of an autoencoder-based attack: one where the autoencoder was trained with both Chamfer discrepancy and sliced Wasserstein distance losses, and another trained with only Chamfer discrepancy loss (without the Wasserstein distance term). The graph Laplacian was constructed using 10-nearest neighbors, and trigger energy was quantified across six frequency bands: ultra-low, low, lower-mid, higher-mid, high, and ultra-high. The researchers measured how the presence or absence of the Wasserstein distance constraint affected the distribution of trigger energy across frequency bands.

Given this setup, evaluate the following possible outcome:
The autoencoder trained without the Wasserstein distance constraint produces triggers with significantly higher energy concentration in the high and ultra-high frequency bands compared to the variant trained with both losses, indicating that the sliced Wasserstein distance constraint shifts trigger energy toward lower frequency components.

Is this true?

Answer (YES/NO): NO